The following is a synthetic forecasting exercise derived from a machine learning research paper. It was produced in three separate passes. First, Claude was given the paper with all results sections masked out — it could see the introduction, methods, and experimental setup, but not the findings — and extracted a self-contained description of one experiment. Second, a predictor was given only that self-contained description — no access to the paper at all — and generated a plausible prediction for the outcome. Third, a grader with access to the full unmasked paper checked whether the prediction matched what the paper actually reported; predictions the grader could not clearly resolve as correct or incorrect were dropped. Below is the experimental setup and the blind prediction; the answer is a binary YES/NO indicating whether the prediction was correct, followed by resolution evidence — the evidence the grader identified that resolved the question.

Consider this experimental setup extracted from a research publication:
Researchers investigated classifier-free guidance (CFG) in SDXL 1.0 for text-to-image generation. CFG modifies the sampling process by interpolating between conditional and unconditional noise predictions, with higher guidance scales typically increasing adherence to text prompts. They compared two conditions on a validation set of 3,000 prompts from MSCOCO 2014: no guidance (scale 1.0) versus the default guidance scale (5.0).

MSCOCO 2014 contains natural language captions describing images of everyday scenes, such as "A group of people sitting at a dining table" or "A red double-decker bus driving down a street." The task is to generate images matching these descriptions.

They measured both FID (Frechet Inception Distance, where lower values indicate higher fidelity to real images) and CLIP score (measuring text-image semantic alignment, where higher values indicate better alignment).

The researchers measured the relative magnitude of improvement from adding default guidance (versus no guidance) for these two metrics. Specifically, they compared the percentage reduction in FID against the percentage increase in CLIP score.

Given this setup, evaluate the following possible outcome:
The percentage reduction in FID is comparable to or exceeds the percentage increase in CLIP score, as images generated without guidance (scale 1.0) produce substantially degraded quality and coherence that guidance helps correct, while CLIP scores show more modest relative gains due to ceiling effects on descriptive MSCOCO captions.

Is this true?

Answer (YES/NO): YES